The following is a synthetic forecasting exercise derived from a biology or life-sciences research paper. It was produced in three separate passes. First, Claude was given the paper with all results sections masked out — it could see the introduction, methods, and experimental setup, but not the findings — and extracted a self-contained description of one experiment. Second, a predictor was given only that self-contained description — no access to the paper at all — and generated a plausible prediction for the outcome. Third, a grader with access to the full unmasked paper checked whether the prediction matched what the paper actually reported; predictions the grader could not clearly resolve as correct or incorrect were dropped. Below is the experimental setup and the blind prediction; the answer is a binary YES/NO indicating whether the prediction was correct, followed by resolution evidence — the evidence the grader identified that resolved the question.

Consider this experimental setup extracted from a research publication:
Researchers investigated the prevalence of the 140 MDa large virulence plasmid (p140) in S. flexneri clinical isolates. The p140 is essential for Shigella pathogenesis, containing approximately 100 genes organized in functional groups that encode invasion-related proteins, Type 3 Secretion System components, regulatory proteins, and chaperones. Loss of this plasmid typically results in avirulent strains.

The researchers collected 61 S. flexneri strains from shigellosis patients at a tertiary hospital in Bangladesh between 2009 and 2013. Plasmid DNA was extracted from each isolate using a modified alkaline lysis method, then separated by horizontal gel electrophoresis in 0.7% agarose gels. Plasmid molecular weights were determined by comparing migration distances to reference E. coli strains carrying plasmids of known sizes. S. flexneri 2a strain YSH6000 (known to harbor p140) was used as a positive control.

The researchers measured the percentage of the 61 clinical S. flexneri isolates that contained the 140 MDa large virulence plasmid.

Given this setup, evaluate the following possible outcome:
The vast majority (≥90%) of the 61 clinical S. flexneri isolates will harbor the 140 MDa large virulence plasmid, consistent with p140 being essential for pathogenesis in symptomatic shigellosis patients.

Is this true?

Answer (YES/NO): NO